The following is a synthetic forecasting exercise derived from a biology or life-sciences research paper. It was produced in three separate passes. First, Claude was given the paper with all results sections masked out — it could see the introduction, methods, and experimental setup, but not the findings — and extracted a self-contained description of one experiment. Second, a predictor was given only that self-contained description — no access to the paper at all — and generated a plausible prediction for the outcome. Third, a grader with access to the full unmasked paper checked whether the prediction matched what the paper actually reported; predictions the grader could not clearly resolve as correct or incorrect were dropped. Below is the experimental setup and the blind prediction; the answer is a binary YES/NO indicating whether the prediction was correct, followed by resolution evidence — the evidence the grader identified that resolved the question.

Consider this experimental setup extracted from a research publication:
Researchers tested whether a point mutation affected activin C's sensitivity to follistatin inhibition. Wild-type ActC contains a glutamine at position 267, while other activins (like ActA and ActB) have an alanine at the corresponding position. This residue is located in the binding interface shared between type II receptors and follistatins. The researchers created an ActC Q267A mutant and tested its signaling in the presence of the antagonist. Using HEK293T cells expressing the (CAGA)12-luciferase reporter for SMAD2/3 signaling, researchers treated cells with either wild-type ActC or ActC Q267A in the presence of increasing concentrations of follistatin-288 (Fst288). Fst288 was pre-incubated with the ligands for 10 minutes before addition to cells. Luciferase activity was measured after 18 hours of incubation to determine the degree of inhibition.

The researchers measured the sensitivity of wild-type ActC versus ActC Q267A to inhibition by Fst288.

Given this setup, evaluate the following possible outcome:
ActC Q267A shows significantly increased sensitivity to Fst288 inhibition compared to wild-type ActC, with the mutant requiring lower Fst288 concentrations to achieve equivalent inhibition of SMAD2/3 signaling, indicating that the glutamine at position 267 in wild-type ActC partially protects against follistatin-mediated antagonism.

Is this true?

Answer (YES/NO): YES